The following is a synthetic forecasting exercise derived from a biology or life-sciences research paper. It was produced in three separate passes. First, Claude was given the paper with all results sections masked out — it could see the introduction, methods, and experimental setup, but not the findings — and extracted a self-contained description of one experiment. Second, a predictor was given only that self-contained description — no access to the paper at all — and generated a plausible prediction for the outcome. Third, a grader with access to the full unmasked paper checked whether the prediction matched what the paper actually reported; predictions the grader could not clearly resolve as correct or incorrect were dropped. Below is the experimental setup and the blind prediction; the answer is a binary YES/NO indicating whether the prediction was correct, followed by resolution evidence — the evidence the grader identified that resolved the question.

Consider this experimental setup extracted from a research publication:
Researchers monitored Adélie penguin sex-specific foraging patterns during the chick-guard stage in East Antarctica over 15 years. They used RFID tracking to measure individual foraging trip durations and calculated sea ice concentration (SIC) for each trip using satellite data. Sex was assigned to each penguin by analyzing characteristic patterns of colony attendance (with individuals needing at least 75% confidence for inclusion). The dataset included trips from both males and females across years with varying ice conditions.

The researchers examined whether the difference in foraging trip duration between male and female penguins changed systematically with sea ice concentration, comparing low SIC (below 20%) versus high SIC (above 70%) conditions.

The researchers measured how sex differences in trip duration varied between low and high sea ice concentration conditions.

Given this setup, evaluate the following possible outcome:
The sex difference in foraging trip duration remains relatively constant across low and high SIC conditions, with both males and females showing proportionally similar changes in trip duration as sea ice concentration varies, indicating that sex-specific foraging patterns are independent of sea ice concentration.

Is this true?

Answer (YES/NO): NO